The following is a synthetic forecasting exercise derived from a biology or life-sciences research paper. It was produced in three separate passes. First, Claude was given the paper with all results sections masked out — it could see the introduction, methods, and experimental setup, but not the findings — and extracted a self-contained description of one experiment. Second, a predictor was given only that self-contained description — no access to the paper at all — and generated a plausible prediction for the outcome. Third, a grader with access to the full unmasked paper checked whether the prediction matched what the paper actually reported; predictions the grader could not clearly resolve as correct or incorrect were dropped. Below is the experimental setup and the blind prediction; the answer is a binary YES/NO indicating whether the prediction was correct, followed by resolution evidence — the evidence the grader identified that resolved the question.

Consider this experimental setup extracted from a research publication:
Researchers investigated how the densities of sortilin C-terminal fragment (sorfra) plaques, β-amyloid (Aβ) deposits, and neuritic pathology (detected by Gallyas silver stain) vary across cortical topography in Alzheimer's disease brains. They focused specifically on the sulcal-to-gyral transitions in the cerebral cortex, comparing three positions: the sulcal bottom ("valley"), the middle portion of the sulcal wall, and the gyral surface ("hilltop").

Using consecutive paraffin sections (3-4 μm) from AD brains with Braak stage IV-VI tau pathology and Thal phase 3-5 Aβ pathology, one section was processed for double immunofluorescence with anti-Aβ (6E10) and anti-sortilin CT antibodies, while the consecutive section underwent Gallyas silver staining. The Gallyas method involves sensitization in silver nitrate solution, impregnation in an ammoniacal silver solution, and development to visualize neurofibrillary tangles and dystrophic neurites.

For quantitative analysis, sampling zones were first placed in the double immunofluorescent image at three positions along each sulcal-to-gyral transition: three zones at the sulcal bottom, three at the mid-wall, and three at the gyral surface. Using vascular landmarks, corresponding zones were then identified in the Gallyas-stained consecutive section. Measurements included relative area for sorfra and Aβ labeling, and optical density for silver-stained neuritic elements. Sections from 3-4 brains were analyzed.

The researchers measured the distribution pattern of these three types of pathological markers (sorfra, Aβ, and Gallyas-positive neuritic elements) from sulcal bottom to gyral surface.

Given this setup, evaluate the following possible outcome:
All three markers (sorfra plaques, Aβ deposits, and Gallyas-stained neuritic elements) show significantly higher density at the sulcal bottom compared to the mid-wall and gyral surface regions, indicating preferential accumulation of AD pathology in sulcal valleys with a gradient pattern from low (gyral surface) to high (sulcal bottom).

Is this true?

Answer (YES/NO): NO